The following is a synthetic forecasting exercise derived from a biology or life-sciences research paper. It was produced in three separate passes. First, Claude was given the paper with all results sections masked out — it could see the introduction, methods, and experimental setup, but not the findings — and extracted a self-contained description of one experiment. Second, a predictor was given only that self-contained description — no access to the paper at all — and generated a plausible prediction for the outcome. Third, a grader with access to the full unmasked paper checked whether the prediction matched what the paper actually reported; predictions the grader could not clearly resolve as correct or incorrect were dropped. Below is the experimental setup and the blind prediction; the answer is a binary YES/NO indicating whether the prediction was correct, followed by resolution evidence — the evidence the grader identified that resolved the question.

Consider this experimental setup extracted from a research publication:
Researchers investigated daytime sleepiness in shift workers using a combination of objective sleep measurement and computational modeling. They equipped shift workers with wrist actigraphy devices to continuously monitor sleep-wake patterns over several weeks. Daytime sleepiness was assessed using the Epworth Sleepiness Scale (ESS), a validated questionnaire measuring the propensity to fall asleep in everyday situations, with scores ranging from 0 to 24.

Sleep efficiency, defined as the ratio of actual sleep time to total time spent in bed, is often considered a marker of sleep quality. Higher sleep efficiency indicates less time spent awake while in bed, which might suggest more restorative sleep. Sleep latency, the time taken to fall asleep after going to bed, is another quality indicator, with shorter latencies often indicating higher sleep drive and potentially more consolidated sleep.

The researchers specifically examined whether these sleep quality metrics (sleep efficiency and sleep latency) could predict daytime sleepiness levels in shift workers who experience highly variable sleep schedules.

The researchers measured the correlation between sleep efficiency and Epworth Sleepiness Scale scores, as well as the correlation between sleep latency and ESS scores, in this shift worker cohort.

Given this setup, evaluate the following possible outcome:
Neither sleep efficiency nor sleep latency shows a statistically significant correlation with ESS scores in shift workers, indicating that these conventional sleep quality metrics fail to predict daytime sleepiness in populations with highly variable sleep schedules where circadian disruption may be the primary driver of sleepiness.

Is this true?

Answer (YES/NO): YES